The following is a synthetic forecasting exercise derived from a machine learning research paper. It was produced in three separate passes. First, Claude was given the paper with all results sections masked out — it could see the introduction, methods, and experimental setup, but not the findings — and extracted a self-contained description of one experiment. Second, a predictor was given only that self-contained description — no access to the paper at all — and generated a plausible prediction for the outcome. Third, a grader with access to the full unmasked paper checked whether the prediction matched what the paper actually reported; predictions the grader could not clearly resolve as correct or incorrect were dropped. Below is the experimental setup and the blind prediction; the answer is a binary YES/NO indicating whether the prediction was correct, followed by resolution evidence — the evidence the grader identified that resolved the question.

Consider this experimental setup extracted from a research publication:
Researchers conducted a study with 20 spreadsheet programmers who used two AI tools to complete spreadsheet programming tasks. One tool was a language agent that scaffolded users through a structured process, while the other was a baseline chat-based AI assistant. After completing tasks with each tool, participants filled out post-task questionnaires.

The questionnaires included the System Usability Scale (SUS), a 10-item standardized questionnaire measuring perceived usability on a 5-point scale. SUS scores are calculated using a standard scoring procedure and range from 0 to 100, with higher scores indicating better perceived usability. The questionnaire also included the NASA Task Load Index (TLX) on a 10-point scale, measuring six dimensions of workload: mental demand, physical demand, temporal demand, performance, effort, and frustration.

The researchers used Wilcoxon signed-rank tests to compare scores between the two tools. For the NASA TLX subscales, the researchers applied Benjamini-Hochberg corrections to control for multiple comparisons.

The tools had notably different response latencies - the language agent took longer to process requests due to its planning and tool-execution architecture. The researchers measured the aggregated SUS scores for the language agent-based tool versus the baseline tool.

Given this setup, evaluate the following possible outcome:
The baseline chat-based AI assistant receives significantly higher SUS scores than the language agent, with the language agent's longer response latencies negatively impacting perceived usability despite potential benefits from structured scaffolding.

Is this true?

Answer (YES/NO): NO